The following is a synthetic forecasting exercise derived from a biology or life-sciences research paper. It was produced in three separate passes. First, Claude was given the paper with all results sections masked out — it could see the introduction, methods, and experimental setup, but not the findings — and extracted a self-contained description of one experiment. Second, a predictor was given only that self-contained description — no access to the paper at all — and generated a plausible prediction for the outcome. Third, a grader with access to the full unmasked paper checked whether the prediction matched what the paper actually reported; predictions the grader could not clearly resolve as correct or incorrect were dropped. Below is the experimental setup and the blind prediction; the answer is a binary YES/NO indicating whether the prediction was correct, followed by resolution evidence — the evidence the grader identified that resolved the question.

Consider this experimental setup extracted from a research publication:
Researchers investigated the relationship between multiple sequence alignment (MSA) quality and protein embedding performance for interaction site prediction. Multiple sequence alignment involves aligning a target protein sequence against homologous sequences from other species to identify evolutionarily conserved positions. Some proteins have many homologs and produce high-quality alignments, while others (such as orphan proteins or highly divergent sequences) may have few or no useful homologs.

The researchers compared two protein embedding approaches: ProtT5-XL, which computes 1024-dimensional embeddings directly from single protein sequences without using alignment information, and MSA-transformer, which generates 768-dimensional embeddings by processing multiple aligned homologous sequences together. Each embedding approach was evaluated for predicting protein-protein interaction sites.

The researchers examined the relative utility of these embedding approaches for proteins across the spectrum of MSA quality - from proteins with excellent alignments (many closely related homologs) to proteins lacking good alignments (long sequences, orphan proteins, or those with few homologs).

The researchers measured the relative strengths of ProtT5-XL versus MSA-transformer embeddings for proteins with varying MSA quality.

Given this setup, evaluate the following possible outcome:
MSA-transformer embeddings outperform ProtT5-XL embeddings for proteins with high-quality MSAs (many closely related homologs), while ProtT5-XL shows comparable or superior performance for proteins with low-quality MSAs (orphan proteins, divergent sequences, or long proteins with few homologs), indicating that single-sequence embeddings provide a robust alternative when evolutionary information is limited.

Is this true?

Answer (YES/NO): NO